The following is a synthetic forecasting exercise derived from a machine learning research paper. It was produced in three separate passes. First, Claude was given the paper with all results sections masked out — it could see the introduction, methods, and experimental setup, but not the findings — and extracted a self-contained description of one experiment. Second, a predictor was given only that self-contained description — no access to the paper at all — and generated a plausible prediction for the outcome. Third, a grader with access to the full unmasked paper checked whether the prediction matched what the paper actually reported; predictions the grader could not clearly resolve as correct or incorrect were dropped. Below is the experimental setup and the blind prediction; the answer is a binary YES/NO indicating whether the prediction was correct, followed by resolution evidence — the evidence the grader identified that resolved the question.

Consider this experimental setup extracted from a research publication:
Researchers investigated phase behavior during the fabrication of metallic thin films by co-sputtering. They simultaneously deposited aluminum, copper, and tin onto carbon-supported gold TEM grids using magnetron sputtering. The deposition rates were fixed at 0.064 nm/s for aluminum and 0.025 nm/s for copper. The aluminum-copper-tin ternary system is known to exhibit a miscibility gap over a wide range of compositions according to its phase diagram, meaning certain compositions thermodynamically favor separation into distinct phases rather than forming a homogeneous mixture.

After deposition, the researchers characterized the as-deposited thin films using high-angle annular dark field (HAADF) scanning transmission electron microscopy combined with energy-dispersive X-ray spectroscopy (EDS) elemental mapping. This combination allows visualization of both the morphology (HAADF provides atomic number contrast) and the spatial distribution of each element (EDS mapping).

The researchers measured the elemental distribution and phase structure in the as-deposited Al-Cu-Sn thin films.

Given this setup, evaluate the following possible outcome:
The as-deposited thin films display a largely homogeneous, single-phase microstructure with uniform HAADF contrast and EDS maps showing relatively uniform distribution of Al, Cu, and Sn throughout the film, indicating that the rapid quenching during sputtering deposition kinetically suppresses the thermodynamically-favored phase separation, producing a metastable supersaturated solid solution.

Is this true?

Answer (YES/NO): NO